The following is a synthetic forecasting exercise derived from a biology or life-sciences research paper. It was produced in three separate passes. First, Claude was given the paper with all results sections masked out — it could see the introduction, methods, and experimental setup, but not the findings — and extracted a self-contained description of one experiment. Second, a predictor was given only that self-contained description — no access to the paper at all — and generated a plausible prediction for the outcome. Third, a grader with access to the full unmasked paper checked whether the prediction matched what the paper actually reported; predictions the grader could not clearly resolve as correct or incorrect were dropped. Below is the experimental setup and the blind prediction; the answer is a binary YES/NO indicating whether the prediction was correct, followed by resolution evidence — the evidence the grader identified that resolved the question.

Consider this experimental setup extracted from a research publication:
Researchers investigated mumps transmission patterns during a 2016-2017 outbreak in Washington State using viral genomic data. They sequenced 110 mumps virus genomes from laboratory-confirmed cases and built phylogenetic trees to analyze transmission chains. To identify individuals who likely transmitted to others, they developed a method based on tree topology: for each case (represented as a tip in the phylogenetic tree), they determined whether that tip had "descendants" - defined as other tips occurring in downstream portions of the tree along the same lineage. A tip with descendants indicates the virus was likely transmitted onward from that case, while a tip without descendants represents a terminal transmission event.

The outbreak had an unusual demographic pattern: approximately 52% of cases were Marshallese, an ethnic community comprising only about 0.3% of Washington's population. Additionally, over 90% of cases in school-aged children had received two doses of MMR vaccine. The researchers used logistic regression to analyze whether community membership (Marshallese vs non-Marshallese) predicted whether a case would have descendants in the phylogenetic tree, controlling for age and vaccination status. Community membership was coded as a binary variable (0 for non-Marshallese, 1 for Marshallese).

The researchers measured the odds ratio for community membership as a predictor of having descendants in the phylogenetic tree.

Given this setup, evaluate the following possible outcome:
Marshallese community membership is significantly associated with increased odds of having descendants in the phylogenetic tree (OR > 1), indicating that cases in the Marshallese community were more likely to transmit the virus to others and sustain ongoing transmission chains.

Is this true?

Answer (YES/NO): YES